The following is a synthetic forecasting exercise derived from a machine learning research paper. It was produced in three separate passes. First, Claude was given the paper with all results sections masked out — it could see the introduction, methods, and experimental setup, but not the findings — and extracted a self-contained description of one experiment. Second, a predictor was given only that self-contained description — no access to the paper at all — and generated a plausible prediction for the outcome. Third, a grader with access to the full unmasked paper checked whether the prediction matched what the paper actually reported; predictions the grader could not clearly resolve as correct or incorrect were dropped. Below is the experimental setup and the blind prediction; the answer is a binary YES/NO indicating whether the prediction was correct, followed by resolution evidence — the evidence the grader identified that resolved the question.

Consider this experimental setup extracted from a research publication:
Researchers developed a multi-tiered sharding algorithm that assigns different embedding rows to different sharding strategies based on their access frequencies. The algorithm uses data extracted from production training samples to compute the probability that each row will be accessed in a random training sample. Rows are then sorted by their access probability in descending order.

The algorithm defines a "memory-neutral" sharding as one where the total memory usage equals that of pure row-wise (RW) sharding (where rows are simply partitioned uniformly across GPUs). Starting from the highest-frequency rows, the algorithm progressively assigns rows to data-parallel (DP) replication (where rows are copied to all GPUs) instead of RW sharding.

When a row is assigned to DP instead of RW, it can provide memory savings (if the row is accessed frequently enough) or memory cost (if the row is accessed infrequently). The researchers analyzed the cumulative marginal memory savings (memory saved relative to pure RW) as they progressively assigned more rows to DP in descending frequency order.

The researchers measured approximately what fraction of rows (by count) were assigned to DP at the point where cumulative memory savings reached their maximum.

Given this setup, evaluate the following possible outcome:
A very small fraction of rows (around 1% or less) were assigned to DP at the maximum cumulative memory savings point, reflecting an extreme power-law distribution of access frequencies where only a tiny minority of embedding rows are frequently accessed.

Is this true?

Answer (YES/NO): YES